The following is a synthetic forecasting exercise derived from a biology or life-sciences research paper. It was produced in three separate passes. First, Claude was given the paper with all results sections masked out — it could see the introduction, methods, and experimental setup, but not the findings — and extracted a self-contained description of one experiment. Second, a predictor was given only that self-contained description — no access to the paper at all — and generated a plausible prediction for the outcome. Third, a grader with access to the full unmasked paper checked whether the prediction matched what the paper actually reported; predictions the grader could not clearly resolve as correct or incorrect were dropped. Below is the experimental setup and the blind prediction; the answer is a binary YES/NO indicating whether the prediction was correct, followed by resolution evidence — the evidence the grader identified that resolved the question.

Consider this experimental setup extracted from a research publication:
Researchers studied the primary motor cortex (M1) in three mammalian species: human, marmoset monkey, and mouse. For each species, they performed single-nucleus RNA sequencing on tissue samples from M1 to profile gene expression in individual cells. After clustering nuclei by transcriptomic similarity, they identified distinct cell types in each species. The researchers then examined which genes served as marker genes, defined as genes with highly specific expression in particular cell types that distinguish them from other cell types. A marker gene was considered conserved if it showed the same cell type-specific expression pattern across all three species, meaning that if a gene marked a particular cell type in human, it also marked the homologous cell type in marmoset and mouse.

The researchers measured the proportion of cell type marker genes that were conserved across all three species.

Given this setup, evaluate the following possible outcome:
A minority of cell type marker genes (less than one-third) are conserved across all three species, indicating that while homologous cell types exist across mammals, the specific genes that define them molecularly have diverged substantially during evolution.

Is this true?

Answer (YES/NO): YES